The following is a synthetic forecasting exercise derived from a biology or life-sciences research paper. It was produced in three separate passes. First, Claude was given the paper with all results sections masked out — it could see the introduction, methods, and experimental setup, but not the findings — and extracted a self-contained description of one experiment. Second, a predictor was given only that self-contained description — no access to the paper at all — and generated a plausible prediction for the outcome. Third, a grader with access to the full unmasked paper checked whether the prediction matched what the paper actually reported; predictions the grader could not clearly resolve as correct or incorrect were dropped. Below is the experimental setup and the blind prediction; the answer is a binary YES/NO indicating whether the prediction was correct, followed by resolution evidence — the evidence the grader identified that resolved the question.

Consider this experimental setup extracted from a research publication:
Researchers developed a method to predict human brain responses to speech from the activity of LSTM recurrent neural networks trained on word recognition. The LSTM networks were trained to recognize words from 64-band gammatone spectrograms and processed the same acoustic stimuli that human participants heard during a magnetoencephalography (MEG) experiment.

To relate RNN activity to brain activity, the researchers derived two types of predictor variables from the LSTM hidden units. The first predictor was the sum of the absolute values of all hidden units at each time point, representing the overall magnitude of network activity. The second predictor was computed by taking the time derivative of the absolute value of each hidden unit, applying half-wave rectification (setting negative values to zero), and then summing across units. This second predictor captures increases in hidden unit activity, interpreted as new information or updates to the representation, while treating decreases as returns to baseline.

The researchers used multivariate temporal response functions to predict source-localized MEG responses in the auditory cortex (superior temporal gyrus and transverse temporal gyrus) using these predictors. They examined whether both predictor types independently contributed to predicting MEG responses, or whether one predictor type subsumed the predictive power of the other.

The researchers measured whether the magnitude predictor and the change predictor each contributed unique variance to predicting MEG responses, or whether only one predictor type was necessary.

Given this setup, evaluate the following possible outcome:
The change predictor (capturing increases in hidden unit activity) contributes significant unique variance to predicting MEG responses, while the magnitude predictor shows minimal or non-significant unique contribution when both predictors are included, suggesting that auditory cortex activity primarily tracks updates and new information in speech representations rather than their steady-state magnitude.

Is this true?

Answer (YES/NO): NO